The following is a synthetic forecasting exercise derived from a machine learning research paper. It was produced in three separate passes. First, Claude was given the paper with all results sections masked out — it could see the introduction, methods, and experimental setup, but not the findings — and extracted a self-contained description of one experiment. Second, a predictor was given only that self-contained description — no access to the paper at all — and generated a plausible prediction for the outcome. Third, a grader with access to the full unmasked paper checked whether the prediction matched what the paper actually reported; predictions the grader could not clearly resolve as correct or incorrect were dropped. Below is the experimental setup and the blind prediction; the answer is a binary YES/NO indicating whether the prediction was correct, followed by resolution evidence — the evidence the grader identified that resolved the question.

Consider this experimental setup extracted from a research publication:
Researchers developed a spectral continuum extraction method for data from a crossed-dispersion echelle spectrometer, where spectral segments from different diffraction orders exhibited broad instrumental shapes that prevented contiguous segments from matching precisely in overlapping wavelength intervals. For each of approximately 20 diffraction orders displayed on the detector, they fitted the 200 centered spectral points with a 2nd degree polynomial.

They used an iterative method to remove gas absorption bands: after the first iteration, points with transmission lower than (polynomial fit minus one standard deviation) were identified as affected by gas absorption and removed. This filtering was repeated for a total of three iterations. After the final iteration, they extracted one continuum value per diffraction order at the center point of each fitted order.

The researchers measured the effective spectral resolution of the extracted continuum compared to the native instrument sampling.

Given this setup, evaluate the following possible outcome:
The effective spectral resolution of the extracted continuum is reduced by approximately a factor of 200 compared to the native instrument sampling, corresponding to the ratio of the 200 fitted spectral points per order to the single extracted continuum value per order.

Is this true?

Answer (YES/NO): YES